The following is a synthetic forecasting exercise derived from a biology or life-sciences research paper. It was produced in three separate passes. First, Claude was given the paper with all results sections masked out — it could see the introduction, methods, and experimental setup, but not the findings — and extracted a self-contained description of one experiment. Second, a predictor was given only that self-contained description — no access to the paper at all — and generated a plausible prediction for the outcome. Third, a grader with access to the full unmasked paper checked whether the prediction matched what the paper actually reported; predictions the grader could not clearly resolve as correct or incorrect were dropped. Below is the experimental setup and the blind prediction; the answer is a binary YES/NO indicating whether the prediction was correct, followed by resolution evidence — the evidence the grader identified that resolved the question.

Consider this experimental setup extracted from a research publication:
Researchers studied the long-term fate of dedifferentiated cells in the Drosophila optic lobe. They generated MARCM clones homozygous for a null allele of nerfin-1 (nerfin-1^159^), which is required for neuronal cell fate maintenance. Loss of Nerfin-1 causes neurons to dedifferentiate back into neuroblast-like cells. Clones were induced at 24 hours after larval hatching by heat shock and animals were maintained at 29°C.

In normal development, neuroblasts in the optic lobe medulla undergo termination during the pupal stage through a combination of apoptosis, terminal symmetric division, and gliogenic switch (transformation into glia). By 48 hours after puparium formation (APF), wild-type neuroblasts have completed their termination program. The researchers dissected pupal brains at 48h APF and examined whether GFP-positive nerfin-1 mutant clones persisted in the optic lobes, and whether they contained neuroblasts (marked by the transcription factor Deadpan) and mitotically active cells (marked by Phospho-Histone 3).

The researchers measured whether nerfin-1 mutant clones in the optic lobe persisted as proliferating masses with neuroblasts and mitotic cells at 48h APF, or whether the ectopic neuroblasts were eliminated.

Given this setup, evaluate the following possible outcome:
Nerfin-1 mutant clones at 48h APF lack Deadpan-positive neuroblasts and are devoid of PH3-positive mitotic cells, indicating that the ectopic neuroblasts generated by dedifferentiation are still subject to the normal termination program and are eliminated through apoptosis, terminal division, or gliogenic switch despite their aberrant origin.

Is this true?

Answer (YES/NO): YES